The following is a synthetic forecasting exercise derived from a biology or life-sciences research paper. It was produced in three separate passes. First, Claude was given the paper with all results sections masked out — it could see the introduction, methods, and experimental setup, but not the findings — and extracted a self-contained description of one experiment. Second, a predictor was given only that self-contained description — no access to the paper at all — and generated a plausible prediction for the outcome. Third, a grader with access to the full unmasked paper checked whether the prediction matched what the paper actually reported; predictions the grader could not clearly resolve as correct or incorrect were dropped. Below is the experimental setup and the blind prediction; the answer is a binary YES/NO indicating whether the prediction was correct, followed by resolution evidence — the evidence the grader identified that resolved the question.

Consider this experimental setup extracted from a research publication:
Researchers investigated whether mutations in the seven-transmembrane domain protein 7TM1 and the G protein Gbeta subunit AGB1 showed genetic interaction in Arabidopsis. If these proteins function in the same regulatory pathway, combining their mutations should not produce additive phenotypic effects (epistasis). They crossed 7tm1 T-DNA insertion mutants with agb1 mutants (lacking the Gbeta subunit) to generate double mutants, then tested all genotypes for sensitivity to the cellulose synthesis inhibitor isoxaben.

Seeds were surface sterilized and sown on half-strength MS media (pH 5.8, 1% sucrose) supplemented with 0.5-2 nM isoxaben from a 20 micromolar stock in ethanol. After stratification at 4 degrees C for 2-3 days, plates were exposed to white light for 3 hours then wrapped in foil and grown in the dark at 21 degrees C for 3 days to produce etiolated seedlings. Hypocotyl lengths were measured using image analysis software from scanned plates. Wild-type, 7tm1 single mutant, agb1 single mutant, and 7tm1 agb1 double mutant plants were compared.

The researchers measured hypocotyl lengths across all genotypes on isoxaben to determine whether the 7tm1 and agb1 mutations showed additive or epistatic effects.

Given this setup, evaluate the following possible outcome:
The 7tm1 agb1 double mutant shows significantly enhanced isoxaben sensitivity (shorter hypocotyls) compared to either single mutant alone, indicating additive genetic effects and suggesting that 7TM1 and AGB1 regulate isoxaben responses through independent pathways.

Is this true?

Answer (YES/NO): NO